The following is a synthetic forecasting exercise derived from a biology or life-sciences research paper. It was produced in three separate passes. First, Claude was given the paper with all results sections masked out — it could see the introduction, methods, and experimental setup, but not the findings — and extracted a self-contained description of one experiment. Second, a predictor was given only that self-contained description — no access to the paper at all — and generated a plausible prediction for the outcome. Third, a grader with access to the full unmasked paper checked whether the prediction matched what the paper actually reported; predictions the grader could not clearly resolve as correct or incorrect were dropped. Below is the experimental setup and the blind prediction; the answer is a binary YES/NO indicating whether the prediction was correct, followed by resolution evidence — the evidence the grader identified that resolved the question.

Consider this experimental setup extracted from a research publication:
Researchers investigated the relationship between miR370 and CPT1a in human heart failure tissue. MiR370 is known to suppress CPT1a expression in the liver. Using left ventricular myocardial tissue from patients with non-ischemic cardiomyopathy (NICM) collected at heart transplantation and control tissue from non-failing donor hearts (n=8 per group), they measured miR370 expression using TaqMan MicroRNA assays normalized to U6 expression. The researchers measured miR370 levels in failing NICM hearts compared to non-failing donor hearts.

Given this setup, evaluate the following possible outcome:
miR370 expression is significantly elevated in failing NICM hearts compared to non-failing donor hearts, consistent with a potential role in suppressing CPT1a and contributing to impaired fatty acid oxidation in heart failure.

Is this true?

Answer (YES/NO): NO